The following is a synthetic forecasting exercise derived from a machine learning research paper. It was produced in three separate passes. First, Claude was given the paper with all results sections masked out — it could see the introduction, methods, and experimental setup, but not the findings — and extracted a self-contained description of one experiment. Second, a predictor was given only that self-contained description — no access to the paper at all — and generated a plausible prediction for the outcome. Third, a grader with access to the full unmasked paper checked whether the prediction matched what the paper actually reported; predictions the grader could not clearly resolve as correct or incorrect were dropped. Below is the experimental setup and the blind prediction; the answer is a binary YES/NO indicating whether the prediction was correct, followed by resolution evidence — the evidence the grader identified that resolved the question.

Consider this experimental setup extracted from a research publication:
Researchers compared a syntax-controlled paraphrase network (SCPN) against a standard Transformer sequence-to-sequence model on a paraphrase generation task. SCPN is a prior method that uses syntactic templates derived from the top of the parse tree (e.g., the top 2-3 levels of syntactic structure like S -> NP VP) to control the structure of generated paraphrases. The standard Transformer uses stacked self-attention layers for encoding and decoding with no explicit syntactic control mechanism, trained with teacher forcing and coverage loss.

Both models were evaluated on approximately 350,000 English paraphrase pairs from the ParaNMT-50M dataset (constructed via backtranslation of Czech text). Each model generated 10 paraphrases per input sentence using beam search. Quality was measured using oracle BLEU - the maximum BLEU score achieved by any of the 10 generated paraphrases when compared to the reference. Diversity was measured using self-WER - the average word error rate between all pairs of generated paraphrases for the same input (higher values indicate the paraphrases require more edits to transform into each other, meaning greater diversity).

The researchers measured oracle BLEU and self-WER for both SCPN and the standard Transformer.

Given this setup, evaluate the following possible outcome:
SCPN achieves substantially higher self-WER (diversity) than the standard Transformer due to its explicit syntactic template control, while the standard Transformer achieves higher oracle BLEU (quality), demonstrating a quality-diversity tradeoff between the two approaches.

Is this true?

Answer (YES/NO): YES